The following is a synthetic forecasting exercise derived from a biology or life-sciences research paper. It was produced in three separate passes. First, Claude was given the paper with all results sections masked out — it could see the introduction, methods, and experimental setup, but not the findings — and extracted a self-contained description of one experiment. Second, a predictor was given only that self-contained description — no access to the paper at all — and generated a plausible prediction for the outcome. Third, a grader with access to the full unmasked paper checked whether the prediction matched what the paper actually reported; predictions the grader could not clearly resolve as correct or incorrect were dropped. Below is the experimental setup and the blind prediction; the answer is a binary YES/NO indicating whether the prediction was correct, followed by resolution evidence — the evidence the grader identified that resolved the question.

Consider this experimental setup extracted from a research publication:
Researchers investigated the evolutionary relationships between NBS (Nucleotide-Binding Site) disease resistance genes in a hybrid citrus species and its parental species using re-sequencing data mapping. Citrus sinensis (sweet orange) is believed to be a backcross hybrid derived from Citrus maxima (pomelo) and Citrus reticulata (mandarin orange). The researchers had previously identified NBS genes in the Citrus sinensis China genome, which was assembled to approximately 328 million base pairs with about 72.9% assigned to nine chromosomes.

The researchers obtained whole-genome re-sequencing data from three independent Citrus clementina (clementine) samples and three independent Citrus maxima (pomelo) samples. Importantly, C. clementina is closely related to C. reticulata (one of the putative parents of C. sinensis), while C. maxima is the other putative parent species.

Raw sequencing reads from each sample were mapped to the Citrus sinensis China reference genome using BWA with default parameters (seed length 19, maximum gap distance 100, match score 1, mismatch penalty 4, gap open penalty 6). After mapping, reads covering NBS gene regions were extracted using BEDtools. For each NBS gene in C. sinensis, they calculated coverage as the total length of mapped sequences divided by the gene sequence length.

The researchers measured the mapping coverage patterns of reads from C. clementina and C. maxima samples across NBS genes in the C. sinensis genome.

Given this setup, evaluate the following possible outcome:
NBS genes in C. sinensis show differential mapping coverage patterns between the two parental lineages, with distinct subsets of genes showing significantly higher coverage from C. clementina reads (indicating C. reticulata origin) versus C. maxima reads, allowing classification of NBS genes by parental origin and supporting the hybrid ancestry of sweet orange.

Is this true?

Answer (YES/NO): NO